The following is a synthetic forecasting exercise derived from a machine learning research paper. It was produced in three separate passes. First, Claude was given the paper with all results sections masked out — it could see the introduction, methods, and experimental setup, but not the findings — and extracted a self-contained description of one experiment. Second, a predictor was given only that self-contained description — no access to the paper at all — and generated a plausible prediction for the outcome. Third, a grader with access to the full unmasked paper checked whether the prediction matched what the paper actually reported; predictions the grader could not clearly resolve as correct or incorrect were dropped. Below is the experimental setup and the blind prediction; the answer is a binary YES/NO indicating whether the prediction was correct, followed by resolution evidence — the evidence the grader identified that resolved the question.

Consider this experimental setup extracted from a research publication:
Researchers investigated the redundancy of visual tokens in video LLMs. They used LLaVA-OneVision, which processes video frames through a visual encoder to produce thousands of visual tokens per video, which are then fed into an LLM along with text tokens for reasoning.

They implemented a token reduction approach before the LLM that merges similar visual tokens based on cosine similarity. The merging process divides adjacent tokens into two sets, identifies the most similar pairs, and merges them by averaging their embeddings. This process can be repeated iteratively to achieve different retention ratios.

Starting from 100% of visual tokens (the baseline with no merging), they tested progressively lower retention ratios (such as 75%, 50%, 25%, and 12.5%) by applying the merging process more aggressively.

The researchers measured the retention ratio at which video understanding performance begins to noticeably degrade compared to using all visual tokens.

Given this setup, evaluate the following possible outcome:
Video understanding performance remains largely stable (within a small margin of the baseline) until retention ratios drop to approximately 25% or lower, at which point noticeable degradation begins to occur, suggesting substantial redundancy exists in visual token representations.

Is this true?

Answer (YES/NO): YES